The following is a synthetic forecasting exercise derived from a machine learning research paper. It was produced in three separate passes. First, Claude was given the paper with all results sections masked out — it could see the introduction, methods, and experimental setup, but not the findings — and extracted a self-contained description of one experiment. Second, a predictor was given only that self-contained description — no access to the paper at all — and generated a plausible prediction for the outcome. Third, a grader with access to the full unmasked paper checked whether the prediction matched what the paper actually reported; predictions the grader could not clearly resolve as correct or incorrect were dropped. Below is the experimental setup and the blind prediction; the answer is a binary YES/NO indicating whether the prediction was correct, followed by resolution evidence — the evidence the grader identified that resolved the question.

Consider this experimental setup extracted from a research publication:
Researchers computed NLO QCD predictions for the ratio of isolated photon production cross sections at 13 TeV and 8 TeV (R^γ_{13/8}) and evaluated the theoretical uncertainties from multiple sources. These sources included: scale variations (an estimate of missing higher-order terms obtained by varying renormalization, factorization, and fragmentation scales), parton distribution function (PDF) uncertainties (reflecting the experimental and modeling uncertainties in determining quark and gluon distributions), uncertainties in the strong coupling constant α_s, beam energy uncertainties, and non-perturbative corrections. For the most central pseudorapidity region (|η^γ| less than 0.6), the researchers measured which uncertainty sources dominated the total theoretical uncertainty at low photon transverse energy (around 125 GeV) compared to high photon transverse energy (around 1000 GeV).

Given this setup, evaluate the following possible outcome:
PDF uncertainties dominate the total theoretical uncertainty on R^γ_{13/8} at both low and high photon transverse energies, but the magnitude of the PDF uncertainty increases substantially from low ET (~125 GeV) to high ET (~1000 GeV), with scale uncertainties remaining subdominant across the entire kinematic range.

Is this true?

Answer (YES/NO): NO